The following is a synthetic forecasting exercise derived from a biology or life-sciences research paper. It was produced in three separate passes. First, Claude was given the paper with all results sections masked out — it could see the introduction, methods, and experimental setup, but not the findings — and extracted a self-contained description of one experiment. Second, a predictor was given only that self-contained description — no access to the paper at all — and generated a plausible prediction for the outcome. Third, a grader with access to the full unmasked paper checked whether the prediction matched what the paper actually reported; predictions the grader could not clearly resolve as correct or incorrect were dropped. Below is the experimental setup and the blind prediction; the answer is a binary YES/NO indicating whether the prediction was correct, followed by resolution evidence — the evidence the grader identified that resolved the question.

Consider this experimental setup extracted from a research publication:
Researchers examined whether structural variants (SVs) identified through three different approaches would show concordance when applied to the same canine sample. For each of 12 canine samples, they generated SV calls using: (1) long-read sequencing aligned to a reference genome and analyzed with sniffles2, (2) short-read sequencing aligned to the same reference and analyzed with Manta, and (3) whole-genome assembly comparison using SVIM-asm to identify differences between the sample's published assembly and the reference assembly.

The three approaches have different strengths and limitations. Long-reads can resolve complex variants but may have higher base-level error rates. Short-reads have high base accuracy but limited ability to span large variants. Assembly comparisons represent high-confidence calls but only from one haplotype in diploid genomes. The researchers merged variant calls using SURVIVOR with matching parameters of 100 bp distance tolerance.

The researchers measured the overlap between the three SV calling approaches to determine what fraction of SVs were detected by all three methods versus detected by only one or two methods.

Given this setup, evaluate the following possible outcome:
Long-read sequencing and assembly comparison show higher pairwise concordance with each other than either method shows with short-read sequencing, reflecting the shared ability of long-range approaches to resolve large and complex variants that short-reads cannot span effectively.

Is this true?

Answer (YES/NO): YES